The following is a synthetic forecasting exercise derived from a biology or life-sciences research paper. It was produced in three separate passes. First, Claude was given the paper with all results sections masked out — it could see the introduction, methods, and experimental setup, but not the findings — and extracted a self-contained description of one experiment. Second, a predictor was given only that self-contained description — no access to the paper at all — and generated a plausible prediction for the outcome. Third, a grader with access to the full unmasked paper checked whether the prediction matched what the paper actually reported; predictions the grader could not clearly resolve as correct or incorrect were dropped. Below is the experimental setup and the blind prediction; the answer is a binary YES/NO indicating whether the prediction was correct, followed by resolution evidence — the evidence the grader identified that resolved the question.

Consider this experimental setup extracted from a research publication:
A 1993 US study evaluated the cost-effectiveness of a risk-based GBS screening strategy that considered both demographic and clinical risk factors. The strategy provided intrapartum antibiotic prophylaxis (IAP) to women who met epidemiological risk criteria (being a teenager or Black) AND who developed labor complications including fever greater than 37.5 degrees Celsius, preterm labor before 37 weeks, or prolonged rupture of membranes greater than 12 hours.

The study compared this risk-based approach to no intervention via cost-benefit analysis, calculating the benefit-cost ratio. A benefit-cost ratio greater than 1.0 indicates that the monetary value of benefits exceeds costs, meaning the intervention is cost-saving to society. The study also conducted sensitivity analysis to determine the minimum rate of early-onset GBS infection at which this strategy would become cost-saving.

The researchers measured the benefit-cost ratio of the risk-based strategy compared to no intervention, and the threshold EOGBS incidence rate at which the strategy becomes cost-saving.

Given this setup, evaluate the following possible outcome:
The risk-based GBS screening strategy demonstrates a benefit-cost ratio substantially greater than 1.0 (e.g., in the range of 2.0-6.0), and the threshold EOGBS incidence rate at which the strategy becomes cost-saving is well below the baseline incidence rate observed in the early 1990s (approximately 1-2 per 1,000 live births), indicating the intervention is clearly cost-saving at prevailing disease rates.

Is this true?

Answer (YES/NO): YES